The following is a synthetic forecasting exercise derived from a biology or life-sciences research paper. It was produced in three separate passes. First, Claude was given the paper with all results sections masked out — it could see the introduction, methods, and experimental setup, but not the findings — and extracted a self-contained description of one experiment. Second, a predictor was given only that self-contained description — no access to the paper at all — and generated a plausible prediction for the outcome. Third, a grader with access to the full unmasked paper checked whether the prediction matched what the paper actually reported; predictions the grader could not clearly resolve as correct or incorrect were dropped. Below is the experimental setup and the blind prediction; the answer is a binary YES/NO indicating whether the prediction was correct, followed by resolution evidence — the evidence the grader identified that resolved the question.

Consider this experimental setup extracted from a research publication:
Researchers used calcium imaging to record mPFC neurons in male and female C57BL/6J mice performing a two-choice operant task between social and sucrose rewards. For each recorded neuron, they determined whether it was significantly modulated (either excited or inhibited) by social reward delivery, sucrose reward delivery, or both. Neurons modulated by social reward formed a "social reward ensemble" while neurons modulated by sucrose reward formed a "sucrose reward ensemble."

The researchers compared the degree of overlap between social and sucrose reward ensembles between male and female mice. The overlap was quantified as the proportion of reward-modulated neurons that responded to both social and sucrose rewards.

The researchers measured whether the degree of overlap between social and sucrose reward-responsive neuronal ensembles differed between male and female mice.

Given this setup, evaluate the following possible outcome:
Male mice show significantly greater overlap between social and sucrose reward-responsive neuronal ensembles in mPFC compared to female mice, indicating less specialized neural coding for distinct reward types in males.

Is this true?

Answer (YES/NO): YES